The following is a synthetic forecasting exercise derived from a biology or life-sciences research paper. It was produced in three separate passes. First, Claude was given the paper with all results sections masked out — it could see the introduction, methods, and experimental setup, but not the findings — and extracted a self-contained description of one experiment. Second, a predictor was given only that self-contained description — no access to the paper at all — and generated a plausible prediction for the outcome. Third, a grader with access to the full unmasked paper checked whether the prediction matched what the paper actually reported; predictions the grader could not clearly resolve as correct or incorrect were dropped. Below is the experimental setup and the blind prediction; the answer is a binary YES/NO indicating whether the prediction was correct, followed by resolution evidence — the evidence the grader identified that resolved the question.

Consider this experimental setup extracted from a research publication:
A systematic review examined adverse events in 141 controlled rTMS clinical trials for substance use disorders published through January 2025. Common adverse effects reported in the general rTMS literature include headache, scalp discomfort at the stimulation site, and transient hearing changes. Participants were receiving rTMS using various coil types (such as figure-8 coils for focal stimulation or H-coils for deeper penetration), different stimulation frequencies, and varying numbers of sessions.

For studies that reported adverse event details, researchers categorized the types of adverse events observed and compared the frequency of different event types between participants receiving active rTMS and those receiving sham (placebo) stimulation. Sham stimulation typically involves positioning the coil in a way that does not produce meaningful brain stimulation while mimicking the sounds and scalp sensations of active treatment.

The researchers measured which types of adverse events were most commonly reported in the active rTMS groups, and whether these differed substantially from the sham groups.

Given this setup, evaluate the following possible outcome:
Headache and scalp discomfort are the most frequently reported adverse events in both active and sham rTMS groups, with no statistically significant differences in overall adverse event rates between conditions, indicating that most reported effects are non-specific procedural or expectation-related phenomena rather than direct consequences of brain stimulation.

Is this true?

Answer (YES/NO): NO